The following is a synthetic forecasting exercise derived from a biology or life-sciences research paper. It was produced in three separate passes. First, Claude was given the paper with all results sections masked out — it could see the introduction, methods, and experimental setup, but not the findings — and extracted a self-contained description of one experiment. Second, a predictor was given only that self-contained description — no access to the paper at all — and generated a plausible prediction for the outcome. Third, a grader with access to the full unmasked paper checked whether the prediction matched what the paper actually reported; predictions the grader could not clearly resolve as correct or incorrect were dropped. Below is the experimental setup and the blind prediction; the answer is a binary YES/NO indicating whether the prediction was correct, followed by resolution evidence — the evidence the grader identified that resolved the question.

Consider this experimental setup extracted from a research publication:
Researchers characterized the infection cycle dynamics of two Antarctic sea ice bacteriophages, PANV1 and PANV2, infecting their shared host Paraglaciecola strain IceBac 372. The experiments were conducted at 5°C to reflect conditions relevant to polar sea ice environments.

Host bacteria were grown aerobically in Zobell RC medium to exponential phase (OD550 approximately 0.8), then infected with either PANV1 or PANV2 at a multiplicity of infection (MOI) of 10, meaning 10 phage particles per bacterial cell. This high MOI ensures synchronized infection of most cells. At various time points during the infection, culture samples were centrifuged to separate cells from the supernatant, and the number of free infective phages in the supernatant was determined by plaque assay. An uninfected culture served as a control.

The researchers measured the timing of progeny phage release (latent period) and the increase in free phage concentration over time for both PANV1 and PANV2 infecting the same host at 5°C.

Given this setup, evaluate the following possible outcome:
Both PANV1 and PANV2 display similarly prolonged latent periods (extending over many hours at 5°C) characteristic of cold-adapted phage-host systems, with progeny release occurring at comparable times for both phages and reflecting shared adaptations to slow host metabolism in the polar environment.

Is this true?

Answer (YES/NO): YES